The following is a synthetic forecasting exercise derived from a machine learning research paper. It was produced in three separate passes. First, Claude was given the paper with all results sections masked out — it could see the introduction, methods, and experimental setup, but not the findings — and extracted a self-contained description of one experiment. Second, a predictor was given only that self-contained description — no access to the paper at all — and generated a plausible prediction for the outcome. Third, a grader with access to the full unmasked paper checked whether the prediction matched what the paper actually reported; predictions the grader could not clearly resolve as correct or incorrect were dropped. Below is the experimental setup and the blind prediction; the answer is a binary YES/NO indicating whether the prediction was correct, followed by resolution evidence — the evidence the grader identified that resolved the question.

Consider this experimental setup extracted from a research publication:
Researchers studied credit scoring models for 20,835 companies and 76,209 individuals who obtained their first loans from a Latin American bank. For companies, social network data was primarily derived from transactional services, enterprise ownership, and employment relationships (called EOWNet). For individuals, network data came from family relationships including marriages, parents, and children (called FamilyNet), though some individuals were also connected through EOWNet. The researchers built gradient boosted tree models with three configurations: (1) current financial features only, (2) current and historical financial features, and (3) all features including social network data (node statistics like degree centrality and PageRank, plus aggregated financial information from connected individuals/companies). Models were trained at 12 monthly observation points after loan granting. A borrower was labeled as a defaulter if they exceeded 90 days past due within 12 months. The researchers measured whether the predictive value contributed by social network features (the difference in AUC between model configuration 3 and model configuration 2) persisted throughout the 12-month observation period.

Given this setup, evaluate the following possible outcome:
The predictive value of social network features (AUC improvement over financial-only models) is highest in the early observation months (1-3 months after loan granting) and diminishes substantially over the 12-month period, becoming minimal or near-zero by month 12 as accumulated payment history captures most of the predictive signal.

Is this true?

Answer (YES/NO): NO